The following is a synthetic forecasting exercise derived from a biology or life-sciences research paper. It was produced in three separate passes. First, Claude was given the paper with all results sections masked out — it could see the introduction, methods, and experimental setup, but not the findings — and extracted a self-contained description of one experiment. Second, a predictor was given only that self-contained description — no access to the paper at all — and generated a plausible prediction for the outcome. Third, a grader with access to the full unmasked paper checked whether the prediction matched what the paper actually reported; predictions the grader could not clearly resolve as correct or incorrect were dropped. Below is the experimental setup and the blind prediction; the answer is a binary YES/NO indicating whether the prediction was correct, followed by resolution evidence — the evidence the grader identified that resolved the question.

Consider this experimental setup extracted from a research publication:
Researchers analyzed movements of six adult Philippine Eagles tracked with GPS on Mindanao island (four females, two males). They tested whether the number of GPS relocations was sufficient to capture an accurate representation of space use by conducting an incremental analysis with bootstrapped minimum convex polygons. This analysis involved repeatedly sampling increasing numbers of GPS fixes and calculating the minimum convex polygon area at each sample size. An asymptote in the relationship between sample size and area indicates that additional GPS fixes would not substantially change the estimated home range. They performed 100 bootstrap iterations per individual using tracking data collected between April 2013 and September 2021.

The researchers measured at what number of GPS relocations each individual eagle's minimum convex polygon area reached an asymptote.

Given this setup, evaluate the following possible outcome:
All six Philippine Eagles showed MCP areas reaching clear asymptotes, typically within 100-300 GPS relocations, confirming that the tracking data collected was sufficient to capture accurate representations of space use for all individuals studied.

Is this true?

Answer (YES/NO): NO